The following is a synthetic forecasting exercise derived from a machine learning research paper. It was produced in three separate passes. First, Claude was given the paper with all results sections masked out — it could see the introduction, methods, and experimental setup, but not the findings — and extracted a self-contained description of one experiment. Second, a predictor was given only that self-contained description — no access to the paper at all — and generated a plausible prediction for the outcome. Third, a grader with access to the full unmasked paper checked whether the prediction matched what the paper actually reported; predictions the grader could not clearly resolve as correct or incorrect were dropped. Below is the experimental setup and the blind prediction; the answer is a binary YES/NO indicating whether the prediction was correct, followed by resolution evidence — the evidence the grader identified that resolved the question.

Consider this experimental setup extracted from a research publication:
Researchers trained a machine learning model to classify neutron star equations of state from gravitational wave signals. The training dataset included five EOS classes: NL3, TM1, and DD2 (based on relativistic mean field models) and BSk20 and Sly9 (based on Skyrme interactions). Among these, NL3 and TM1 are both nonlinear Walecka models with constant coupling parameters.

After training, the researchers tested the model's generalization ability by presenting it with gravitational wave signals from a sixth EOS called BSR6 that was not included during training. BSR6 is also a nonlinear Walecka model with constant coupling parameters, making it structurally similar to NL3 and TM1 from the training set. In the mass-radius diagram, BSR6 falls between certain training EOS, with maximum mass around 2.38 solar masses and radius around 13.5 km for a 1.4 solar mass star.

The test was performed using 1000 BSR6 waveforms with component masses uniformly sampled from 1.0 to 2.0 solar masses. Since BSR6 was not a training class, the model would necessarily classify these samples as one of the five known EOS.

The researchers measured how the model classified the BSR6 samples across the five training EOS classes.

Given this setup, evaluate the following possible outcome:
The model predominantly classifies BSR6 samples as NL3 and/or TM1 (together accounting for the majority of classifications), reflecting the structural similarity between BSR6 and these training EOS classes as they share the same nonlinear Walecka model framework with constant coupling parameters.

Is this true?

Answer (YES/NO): NO